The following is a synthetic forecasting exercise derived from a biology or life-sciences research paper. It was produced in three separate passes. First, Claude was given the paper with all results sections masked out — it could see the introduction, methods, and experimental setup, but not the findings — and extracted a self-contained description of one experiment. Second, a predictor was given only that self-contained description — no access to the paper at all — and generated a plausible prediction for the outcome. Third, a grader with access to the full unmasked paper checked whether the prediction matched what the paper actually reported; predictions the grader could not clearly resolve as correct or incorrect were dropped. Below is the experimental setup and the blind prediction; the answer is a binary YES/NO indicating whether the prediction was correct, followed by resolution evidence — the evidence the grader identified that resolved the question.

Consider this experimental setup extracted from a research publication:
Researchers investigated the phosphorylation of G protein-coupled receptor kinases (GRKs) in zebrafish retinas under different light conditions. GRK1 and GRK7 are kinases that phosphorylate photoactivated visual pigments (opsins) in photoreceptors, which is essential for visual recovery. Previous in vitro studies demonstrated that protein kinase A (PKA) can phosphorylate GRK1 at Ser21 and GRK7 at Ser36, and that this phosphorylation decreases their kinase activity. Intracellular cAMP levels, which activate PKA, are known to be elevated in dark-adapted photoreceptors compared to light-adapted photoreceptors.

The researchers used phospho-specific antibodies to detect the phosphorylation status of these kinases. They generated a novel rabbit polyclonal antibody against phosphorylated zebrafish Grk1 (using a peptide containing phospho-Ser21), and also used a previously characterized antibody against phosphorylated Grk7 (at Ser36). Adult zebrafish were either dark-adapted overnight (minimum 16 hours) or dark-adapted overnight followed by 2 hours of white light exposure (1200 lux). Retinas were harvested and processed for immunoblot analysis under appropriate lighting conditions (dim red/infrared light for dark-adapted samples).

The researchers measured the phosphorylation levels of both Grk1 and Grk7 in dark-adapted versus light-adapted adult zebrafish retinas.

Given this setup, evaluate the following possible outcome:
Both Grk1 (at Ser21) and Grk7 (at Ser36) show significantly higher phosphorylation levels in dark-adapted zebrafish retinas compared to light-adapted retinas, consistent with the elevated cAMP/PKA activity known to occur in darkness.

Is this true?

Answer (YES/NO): YES